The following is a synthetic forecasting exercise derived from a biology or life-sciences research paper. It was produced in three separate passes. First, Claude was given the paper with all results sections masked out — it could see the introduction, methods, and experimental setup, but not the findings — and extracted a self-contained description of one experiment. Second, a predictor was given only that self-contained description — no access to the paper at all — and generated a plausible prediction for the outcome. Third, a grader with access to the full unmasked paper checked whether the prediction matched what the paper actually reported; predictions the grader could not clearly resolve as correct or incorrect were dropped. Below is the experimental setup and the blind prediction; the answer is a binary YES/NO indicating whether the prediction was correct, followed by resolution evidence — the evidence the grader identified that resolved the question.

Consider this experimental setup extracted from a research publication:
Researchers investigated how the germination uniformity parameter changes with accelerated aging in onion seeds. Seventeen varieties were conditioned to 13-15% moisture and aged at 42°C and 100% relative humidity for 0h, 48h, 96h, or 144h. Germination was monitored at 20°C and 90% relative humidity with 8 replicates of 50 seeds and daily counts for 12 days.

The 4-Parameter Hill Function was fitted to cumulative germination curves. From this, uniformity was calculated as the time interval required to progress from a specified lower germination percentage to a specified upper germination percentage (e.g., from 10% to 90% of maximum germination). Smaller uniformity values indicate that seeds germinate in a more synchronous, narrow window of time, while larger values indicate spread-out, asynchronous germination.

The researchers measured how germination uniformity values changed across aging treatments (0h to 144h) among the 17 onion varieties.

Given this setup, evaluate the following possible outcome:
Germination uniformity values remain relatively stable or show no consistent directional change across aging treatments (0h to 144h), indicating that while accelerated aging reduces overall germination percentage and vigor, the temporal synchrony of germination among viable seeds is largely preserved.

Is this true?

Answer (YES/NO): NO